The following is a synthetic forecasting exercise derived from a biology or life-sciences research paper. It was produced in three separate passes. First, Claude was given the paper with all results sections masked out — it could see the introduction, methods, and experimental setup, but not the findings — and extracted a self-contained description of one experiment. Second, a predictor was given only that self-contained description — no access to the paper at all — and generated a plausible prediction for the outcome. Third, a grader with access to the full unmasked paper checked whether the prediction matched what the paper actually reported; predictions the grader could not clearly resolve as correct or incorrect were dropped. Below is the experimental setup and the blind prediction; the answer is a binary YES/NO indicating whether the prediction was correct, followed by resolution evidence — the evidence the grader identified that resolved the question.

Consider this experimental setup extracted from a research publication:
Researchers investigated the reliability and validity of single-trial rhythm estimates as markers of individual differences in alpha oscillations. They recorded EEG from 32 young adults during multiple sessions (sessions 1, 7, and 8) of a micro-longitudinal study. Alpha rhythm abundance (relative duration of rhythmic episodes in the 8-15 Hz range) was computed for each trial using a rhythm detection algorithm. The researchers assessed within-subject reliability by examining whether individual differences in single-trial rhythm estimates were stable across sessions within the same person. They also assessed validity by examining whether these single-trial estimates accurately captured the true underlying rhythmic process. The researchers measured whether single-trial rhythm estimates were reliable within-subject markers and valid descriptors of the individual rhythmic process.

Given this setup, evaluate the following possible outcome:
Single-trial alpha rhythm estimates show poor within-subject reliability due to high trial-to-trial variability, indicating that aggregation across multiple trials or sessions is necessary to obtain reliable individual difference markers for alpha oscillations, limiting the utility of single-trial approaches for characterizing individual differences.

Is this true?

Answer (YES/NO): NO